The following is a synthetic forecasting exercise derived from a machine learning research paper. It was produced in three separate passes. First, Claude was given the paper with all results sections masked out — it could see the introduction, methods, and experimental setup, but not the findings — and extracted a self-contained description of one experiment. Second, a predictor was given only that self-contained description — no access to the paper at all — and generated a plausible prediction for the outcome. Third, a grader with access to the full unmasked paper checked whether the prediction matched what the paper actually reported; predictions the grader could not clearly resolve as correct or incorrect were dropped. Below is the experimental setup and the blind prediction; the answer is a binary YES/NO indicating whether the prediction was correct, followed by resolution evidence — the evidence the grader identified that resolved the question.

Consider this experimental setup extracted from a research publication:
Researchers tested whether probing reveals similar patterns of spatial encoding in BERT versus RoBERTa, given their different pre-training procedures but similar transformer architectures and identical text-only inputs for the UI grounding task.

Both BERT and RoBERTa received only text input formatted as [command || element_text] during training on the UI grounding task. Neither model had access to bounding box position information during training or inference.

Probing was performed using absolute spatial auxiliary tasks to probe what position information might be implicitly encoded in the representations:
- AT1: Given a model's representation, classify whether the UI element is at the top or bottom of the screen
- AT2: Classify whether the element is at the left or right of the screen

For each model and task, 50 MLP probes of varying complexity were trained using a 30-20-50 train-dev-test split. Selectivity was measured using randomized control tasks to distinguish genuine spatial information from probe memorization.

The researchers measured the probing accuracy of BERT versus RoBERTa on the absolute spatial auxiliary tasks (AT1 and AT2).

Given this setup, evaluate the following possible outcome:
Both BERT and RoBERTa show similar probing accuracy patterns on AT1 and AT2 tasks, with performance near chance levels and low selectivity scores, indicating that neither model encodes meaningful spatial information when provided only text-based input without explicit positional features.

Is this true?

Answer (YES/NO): NO